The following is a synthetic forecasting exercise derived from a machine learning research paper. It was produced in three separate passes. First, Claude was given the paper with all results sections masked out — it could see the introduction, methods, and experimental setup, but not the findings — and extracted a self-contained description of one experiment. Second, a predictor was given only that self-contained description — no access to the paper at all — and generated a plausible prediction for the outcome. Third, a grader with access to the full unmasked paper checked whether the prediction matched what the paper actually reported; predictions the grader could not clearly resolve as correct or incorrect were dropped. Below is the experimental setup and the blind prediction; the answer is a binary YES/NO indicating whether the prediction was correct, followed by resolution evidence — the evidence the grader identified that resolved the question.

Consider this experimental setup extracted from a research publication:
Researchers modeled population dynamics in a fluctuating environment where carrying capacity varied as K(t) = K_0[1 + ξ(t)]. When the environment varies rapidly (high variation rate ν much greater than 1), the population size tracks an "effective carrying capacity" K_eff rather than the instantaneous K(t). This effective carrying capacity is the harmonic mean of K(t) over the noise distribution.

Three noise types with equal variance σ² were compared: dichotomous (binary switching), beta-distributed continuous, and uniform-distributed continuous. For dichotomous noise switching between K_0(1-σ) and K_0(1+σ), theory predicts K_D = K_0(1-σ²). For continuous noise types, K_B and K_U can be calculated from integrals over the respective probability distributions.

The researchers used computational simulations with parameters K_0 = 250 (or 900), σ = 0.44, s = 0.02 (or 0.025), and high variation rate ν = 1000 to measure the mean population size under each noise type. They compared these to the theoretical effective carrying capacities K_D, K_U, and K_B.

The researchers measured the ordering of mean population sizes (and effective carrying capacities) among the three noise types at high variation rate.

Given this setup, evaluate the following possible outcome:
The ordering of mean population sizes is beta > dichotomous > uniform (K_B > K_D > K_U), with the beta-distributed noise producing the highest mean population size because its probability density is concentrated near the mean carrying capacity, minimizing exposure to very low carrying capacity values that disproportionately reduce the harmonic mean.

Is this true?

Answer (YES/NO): NO